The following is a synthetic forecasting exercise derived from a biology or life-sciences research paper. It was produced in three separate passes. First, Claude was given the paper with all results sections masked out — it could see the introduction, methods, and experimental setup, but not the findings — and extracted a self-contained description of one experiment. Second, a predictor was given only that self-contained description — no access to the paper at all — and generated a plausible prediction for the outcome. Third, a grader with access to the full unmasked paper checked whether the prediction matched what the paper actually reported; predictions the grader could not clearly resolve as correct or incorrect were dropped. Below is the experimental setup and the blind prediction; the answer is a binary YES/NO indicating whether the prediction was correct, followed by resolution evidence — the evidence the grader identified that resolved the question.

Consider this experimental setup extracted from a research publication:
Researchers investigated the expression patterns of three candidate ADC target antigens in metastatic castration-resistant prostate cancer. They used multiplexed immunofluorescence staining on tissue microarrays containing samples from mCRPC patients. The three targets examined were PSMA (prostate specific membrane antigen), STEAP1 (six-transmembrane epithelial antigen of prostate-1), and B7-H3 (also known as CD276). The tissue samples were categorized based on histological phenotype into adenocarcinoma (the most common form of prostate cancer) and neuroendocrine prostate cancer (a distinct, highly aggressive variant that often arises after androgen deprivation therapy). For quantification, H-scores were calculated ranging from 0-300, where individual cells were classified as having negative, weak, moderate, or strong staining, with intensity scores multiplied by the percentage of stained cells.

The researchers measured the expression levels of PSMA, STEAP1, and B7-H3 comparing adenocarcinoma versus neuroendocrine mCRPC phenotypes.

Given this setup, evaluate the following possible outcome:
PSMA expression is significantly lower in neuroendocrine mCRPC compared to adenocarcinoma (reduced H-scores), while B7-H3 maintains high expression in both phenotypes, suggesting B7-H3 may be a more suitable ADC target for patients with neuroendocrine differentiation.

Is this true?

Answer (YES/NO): YES